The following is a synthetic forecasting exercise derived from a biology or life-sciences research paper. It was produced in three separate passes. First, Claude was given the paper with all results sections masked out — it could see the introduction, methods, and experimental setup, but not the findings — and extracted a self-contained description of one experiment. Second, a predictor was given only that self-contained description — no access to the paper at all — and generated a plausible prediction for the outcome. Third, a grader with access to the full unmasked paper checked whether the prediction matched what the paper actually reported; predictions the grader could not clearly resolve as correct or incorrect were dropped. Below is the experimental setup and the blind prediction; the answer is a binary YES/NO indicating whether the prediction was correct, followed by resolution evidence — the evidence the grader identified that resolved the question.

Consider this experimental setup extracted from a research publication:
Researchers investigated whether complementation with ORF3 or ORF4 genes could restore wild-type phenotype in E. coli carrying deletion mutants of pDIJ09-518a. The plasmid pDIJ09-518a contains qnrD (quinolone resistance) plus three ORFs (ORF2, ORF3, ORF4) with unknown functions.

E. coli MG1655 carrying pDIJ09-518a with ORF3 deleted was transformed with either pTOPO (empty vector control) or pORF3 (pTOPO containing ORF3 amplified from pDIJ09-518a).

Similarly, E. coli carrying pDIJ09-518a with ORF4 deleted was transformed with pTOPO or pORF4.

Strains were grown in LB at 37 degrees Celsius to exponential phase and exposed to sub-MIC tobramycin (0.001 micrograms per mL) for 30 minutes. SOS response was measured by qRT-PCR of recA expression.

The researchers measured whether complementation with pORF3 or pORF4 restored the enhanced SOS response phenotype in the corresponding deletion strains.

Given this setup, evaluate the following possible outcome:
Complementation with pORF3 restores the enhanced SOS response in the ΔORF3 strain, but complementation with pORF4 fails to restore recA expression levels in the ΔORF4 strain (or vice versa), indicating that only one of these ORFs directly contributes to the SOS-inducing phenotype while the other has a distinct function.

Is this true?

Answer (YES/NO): NO